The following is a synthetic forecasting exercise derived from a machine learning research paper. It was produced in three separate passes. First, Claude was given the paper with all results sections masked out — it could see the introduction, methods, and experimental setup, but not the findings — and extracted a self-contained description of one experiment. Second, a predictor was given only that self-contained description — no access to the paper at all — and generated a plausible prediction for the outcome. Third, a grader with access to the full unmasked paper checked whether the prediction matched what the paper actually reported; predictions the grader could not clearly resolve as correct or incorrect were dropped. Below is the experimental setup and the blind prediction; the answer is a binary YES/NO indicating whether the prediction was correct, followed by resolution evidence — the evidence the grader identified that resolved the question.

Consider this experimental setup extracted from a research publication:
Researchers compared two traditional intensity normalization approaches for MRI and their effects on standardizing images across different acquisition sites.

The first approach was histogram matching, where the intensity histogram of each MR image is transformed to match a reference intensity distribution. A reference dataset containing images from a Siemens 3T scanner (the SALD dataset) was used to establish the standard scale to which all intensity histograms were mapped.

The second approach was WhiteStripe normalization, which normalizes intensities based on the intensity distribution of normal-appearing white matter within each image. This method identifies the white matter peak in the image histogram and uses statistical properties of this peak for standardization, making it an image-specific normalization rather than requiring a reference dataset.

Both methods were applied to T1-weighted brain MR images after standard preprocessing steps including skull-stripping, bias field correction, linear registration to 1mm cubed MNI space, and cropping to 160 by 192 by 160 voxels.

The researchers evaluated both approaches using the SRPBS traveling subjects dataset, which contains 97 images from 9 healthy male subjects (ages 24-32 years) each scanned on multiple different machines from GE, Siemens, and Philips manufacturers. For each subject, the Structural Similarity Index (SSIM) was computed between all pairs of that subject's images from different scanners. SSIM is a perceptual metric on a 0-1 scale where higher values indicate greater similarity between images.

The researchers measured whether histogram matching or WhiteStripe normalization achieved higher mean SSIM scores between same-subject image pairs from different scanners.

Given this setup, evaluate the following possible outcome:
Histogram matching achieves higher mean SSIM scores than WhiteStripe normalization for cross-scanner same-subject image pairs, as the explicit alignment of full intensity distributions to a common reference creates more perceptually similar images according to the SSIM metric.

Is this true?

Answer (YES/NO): YES